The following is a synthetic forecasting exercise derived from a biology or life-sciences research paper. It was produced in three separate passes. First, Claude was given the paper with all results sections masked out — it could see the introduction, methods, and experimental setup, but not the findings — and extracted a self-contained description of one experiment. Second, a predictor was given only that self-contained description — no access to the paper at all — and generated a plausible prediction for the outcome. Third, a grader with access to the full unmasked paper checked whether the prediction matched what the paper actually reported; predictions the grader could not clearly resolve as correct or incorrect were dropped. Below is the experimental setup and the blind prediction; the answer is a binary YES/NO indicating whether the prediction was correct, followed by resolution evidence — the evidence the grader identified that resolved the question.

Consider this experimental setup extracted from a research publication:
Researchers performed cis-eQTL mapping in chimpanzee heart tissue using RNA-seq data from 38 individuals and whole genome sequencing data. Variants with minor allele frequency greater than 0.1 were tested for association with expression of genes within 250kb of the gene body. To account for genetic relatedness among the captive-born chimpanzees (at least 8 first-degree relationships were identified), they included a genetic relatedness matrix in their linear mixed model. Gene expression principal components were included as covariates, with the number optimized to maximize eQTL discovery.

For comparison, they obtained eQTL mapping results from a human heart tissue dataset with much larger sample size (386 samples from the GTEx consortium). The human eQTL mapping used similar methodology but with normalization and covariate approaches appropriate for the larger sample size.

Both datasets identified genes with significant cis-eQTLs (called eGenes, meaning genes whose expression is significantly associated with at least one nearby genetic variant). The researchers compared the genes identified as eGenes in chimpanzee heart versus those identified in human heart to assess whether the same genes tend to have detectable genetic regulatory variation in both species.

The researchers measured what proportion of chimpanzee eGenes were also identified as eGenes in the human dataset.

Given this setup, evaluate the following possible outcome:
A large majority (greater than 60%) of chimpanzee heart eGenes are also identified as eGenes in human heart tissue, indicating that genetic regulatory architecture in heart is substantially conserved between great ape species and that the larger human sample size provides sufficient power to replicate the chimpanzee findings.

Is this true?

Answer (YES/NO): NO